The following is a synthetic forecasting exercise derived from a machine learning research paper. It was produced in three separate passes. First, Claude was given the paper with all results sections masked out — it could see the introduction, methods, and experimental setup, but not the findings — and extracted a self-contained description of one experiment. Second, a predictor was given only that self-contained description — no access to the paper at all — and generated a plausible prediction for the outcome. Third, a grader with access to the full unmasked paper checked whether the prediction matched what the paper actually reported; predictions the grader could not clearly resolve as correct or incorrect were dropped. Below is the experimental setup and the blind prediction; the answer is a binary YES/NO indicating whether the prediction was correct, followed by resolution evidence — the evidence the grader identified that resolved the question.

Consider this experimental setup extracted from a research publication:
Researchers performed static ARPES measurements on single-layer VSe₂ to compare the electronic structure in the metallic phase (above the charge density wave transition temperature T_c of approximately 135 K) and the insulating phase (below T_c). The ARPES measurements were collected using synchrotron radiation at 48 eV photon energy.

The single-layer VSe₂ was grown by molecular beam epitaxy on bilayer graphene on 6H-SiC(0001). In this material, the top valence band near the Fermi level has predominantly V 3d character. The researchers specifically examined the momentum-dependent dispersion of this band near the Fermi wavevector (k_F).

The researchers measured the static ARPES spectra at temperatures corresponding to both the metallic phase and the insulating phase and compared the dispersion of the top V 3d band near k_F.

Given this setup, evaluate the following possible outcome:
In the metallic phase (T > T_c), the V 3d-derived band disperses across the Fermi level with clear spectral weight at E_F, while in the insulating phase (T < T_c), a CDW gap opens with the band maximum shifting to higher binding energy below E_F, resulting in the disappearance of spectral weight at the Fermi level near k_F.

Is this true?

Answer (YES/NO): YES